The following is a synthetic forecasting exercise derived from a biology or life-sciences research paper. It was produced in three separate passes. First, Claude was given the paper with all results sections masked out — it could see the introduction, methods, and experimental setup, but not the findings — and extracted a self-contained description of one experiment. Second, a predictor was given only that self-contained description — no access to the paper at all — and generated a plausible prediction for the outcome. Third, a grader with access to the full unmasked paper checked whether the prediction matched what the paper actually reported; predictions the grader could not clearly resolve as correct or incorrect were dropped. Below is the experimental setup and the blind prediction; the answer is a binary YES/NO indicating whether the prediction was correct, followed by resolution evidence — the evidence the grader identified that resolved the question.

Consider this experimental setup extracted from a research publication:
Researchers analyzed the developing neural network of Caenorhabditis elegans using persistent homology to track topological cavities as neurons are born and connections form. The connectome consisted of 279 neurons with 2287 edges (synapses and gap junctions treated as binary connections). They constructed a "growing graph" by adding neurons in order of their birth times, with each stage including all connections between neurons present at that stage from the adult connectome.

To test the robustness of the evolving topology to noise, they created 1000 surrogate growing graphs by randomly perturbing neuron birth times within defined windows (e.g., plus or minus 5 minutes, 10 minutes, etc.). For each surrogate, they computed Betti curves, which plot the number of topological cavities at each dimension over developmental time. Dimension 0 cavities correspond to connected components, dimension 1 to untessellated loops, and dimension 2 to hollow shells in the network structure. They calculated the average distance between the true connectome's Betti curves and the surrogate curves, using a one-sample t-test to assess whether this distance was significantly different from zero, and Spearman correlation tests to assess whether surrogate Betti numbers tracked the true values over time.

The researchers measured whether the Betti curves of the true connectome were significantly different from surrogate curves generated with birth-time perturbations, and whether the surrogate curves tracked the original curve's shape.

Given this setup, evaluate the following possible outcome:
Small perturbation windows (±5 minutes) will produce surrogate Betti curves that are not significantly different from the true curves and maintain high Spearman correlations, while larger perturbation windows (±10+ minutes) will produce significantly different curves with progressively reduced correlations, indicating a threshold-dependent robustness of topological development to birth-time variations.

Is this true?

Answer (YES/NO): NO